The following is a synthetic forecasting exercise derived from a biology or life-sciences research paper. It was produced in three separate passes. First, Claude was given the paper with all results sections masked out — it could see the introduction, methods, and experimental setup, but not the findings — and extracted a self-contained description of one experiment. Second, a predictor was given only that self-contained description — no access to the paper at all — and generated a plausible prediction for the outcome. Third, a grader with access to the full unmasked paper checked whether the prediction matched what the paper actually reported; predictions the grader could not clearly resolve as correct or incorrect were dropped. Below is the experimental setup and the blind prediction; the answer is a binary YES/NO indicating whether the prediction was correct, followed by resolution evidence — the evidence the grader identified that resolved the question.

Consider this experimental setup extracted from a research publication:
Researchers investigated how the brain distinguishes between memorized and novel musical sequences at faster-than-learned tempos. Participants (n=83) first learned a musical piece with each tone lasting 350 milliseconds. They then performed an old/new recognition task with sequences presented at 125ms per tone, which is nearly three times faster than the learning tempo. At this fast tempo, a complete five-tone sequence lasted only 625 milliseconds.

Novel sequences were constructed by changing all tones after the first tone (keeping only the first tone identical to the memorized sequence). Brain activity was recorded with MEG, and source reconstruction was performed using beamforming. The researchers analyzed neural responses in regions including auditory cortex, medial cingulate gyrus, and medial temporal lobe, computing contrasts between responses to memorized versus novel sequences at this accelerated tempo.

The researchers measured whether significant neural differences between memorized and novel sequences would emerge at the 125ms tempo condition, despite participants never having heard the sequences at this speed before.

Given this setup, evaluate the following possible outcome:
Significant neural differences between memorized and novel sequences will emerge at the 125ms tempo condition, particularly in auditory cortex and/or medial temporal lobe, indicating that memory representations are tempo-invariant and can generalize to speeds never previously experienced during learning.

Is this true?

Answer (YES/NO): YES